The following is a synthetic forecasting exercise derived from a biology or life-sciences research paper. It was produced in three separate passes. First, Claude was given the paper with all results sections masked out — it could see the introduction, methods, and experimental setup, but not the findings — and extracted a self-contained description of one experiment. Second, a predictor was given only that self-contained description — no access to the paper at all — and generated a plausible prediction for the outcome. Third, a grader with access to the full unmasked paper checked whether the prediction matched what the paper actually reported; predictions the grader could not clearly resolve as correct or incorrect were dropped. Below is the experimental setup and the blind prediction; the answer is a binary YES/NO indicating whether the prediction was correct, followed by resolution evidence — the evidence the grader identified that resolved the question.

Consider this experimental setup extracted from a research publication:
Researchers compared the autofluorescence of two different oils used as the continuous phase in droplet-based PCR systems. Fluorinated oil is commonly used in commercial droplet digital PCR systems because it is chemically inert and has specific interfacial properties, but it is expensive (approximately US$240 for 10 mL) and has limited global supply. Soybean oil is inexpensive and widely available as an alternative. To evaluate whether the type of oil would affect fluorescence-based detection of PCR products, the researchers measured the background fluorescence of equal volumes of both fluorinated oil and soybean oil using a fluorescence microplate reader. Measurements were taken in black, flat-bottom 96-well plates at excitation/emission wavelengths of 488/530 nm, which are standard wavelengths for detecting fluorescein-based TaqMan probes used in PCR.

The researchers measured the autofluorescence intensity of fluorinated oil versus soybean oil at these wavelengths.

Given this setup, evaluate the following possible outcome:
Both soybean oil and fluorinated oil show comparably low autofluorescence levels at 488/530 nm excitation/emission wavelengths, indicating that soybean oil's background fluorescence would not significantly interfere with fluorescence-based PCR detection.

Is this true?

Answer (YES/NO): NO